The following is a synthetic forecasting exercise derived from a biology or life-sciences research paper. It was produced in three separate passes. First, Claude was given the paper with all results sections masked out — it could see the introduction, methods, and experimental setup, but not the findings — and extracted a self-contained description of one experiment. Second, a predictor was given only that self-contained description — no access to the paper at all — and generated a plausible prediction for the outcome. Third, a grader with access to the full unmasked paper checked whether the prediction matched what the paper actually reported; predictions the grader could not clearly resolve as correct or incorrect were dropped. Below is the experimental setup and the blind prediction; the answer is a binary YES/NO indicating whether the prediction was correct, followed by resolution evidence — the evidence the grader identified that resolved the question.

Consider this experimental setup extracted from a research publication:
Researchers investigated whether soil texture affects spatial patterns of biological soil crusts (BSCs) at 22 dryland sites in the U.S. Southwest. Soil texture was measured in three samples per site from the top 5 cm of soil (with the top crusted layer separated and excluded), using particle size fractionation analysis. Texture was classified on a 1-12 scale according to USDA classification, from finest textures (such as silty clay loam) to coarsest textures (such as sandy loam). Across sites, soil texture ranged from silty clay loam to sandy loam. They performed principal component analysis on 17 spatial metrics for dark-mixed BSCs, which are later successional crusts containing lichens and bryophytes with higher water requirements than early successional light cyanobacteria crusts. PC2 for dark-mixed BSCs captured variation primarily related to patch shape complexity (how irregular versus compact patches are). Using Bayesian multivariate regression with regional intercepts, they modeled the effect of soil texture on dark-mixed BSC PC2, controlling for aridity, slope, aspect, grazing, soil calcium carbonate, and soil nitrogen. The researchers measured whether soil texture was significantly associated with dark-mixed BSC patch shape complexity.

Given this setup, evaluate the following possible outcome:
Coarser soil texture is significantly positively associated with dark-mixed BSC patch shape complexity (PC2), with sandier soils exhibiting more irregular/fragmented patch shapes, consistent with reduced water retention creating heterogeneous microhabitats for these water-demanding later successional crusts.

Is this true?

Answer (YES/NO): NO